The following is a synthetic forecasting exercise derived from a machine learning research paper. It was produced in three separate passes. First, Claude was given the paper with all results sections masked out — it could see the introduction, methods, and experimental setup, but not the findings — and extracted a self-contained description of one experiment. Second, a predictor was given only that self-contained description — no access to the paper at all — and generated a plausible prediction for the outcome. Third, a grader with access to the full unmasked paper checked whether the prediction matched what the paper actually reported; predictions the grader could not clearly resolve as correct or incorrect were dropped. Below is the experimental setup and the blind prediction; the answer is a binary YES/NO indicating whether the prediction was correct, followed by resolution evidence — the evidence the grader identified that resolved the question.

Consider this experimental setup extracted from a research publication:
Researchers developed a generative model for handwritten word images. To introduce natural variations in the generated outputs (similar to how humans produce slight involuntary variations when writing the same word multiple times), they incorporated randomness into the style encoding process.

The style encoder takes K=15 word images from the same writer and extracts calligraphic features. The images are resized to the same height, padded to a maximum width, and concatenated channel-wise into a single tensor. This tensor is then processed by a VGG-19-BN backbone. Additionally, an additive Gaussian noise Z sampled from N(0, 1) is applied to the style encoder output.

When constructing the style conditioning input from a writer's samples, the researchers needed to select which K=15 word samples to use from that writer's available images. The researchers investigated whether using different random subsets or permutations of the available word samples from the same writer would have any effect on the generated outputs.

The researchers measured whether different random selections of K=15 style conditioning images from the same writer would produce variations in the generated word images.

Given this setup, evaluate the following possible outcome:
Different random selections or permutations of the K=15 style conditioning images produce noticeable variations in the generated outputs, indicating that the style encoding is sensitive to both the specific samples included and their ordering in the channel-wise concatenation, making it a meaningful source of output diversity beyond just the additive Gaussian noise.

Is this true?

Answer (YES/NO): YES